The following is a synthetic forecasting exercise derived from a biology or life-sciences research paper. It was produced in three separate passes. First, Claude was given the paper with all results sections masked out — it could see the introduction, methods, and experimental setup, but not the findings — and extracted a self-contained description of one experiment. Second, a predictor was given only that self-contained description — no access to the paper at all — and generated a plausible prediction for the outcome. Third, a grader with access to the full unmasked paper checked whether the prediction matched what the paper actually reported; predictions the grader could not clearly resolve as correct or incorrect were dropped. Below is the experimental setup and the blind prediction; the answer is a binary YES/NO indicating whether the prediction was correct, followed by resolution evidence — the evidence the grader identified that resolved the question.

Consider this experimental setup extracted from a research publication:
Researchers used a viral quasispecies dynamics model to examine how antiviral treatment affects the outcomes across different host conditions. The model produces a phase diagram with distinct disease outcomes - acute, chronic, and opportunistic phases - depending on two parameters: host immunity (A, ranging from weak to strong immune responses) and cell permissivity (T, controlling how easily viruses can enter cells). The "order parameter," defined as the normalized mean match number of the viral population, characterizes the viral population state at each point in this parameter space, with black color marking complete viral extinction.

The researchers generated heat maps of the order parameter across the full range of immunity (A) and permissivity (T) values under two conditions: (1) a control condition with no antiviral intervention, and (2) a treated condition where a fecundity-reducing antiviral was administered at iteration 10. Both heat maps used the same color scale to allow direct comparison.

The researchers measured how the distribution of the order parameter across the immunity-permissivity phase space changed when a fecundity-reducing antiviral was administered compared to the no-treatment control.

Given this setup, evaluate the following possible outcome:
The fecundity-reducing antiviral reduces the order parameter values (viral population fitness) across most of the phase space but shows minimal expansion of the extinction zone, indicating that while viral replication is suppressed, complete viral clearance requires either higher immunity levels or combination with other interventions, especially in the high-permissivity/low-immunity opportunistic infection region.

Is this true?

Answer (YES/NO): NO